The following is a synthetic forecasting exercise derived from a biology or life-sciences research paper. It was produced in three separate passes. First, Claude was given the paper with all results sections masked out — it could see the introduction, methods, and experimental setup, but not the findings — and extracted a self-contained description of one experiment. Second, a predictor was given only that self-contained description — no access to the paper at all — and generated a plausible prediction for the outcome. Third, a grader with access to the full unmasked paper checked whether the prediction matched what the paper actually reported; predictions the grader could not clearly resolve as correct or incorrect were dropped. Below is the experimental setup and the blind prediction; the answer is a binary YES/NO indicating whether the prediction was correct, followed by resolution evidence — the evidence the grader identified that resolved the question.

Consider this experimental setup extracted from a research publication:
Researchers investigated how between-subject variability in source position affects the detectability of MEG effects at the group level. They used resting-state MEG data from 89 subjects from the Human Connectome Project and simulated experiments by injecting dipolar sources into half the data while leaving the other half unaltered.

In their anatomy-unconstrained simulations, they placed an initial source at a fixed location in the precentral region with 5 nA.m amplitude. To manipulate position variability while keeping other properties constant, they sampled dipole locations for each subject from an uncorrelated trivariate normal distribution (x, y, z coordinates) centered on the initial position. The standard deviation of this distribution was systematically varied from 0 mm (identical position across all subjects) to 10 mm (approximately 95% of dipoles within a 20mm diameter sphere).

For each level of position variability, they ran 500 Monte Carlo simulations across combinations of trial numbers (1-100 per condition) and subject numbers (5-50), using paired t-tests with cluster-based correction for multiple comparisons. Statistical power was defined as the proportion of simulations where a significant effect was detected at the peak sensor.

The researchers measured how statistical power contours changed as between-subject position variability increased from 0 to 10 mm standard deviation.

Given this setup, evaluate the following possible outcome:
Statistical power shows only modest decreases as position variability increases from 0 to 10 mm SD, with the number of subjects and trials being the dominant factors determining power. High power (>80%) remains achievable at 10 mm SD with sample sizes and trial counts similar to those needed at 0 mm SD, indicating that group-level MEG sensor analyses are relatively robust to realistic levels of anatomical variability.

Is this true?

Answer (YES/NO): YES